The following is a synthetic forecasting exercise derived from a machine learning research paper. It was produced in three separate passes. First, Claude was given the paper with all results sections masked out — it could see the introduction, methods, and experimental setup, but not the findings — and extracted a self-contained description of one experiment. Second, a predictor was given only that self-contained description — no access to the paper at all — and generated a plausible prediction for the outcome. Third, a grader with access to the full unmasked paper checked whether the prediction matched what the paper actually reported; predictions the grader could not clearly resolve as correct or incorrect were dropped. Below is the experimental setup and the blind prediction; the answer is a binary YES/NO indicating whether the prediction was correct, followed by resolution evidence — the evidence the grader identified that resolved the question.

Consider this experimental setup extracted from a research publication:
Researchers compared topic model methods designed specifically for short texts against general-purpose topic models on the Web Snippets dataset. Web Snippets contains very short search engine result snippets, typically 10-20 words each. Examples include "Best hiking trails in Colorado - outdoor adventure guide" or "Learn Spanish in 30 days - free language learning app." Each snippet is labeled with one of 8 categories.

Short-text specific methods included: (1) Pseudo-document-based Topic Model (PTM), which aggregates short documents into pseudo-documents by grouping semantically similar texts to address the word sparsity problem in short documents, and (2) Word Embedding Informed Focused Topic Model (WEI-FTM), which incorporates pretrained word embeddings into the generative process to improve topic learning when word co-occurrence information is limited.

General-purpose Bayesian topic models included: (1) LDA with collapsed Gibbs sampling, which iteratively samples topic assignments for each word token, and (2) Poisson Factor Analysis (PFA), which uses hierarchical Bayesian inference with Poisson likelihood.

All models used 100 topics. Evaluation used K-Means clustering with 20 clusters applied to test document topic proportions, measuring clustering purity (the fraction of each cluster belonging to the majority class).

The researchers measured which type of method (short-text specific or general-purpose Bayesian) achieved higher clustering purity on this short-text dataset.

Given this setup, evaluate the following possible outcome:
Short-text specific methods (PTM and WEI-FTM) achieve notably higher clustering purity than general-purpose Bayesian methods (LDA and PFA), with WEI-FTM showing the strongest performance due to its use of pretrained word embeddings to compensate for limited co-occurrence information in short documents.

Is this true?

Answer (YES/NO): NO